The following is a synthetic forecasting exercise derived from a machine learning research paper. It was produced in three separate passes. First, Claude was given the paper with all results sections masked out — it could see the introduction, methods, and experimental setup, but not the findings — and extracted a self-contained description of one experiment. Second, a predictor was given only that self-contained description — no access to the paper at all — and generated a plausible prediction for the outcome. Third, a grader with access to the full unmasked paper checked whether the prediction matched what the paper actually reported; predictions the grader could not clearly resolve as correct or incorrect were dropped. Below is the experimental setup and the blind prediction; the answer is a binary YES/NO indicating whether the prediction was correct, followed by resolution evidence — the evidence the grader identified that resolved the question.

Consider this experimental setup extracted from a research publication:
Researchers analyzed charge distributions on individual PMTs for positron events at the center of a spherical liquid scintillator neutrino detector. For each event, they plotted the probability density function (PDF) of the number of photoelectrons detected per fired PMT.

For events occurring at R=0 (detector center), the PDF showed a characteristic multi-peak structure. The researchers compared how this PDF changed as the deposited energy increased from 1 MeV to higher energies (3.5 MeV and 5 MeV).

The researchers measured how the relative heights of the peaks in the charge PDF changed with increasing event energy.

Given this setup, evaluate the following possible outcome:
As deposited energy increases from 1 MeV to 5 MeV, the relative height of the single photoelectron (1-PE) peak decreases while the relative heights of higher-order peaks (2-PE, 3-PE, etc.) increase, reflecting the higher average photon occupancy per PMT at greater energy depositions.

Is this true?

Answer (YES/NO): YES